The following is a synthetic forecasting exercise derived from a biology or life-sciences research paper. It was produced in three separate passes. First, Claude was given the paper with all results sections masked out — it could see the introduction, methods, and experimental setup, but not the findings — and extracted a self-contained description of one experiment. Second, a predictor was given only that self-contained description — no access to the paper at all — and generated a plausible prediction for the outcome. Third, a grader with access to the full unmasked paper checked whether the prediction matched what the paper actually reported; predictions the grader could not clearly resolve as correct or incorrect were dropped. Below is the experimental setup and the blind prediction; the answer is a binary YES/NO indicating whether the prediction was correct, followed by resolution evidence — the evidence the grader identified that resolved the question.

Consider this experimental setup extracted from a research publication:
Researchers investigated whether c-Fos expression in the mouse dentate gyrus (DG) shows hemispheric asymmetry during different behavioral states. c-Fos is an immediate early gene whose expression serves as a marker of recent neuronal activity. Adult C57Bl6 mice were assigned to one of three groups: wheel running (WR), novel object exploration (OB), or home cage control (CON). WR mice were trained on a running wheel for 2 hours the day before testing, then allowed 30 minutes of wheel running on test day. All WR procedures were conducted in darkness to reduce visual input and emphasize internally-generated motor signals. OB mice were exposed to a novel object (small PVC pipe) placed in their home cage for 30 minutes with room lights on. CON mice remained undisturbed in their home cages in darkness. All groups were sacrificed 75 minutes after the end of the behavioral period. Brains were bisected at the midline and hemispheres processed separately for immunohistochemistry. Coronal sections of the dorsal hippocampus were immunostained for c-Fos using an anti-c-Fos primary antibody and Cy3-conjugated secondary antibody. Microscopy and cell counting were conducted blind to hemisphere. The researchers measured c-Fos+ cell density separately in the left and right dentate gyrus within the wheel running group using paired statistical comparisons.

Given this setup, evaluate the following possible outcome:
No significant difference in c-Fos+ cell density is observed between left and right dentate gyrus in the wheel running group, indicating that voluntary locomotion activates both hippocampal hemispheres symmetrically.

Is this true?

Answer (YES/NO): YES